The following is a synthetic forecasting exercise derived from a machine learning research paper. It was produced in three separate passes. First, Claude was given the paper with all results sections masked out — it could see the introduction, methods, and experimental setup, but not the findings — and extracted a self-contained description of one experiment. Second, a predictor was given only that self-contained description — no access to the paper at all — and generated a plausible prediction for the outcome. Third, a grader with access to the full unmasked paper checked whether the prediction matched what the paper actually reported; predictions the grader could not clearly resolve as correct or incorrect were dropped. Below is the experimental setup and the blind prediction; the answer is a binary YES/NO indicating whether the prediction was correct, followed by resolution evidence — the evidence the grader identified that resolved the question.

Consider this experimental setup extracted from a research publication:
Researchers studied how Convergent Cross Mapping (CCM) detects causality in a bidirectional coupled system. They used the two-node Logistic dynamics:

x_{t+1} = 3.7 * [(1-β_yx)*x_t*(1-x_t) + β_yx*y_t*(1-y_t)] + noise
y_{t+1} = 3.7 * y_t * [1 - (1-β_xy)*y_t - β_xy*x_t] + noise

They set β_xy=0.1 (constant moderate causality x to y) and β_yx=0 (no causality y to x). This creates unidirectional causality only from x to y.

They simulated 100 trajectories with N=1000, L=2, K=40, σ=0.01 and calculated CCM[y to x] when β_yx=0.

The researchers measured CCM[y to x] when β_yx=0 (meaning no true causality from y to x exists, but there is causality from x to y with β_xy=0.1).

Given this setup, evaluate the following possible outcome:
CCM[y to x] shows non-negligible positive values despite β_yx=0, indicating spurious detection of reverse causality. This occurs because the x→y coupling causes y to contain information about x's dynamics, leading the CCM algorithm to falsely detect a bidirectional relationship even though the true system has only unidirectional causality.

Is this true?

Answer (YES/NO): YES